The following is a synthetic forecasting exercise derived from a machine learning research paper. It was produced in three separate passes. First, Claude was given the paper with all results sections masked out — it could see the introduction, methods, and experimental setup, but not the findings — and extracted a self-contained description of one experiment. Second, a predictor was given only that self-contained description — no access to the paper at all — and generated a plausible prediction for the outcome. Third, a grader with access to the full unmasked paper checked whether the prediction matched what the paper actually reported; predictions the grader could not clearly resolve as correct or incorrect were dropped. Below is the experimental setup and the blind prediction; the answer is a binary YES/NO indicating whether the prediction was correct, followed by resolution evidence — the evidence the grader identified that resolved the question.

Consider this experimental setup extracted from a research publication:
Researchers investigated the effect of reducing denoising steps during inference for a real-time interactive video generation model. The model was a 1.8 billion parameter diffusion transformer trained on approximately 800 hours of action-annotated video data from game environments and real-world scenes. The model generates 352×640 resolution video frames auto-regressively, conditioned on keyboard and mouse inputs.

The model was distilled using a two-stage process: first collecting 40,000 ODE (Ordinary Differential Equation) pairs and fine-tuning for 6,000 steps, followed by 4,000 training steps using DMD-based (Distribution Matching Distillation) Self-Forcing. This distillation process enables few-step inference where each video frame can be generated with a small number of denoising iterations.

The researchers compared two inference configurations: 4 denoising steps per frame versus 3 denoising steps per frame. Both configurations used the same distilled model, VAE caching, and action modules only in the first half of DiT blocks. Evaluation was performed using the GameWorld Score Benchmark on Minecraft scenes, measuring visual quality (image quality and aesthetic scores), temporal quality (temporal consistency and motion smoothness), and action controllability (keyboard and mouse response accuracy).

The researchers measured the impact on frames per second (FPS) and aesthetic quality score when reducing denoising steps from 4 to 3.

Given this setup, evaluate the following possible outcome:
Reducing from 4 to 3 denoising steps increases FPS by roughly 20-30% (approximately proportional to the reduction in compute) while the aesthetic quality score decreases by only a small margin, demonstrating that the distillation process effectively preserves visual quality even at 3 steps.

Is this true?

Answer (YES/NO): NO